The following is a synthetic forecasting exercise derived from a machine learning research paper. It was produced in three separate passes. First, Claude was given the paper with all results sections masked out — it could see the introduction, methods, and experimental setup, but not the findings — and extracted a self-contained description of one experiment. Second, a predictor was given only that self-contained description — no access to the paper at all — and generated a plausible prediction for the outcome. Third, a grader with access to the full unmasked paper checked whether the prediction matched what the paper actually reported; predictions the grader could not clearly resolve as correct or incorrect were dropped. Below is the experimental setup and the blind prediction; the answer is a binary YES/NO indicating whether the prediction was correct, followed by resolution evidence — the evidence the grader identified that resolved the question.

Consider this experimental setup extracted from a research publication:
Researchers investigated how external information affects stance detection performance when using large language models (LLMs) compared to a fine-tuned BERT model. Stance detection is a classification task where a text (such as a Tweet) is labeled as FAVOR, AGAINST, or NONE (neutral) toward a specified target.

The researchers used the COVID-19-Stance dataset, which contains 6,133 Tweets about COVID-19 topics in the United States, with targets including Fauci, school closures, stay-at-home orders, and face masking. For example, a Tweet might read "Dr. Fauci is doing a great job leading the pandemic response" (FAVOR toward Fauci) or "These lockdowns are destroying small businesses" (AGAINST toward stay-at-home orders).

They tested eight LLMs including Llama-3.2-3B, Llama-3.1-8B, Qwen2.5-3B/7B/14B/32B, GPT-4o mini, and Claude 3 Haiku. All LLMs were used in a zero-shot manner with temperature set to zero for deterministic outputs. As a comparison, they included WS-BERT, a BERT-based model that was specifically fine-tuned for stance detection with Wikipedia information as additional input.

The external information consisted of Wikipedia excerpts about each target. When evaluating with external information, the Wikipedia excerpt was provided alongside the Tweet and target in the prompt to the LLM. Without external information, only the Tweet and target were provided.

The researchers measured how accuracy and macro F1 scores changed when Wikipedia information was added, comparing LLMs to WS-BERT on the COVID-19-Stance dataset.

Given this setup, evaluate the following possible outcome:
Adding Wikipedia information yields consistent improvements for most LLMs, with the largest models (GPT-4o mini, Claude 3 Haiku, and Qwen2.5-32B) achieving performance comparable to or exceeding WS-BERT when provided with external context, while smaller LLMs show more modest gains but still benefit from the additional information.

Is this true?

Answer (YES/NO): NO